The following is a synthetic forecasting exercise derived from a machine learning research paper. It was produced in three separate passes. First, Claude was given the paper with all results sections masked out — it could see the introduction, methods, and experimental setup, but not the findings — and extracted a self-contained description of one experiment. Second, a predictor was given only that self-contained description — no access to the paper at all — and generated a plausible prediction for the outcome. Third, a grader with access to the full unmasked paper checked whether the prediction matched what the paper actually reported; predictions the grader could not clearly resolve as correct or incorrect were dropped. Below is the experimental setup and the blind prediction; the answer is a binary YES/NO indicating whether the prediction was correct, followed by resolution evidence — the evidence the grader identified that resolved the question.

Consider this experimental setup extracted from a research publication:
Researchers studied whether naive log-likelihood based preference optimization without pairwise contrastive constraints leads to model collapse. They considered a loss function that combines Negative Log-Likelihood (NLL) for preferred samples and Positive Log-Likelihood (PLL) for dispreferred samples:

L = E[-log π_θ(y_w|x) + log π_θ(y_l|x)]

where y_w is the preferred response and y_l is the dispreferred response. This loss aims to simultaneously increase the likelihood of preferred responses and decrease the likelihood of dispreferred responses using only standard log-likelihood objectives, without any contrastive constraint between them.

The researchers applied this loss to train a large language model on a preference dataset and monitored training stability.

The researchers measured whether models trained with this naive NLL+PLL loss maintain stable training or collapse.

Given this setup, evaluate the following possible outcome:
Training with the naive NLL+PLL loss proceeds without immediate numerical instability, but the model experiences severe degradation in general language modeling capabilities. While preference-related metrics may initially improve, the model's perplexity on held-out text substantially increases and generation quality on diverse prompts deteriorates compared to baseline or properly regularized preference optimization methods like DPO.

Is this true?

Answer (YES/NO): NO